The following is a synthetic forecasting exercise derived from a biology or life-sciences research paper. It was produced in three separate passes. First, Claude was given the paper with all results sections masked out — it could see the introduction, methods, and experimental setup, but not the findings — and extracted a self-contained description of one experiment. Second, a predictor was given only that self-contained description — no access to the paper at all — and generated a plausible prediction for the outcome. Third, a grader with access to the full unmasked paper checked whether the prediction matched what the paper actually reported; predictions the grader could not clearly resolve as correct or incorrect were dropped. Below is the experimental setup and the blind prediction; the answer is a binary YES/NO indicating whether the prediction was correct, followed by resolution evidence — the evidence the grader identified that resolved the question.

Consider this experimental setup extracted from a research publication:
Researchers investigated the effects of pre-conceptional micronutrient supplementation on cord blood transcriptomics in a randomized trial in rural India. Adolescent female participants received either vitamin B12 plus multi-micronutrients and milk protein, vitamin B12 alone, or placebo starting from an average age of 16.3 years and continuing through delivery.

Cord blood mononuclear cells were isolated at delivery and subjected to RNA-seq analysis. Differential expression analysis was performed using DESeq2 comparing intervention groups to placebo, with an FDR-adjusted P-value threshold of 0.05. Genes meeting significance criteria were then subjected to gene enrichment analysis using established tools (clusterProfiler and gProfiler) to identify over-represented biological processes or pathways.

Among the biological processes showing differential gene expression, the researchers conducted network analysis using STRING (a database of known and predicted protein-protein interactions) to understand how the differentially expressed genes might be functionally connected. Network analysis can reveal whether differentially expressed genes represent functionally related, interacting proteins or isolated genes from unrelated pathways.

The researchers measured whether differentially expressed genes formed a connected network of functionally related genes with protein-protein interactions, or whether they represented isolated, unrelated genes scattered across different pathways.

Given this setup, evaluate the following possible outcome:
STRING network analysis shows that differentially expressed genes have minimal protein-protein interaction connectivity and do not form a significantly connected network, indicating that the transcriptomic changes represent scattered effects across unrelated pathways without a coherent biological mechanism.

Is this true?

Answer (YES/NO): NO